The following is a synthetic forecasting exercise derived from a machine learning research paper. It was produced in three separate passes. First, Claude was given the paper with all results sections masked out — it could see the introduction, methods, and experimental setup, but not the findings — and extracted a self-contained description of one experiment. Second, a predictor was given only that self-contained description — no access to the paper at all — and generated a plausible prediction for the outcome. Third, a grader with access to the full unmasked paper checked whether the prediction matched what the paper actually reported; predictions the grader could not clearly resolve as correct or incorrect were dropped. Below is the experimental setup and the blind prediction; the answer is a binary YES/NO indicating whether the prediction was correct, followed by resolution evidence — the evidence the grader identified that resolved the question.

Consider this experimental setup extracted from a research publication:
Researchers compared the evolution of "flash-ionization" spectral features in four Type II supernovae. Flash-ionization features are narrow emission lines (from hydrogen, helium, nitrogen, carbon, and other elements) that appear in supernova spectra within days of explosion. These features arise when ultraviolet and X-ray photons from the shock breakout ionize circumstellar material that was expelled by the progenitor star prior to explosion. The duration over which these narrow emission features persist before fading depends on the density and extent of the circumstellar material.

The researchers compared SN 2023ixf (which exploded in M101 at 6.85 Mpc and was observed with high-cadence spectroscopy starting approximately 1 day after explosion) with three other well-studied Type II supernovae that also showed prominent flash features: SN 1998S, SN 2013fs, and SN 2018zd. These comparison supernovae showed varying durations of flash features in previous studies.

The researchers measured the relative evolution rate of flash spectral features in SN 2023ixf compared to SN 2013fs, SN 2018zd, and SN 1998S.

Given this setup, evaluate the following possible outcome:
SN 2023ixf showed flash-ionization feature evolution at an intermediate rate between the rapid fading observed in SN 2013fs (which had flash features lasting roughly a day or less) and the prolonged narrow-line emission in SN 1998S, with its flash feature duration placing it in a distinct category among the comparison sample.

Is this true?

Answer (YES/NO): YES